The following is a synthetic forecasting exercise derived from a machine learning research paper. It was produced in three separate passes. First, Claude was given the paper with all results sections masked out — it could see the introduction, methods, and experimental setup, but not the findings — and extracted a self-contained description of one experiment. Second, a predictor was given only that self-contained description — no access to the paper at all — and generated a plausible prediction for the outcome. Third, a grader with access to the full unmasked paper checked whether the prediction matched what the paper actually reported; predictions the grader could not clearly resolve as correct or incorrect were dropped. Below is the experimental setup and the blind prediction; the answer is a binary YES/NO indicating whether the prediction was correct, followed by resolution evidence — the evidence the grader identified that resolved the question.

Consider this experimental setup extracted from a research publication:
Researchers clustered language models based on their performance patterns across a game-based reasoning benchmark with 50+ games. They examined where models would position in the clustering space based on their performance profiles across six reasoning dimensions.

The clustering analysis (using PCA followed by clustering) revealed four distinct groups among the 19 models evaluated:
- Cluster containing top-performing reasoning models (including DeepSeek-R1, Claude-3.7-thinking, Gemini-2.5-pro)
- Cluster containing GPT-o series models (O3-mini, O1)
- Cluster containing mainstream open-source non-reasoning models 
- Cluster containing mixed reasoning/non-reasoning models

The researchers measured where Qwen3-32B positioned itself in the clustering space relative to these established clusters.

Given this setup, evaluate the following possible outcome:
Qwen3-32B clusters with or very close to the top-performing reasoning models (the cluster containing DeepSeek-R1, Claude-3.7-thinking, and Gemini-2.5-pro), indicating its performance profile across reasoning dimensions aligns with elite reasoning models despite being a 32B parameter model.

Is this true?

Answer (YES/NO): YES